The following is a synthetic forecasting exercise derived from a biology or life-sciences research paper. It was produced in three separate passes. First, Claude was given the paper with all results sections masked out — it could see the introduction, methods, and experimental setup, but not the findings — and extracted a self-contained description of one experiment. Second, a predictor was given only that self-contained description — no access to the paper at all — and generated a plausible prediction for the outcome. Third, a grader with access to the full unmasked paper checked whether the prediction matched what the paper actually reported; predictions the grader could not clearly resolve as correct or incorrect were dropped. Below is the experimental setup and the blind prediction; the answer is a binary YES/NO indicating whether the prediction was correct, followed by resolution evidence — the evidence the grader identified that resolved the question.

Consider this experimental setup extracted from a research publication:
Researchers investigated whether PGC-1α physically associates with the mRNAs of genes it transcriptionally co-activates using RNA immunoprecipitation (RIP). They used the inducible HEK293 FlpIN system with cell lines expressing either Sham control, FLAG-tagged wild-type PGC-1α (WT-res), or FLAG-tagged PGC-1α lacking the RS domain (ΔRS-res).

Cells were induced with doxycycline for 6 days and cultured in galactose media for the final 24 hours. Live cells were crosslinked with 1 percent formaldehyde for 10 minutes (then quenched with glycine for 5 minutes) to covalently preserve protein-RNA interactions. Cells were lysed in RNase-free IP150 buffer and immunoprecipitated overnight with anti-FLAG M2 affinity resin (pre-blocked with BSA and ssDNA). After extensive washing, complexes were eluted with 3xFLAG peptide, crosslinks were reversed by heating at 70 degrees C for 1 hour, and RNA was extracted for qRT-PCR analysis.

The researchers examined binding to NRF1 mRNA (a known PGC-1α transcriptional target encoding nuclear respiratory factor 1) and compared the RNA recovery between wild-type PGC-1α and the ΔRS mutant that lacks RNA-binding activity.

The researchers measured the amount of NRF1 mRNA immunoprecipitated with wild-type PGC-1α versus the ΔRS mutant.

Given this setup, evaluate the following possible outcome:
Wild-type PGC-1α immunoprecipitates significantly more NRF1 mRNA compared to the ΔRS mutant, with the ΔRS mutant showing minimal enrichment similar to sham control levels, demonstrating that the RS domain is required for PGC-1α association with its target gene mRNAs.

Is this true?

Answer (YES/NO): YES